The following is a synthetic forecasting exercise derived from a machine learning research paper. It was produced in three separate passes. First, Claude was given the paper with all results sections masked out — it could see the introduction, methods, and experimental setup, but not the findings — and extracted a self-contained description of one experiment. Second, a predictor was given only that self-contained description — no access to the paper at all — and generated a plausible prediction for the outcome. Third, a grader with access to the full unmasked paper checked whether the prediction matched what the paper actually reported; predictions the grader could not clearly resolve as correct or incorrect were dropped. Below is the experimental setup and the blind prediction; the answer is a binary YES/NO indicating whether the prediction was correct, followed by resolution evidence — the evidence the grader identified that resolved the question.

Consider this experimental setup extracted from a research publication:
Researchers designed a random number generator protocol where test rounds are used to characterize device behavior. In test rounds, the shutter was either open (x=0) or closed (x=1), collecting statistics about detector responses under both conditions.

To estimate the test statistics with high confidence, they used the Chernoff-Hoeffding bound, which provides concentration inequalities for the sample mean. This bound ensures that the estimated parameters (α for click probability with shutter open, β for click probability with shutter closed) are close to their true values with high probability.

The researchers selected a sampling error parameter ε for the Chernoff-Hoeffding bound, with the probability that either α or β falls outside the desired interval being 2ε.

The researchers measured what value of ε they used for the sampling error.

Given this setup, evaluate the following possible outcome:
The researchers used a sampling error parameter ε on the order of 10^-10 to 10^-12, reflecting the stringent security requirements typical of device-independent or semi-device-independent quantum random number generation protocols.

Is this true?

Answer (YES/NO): NO